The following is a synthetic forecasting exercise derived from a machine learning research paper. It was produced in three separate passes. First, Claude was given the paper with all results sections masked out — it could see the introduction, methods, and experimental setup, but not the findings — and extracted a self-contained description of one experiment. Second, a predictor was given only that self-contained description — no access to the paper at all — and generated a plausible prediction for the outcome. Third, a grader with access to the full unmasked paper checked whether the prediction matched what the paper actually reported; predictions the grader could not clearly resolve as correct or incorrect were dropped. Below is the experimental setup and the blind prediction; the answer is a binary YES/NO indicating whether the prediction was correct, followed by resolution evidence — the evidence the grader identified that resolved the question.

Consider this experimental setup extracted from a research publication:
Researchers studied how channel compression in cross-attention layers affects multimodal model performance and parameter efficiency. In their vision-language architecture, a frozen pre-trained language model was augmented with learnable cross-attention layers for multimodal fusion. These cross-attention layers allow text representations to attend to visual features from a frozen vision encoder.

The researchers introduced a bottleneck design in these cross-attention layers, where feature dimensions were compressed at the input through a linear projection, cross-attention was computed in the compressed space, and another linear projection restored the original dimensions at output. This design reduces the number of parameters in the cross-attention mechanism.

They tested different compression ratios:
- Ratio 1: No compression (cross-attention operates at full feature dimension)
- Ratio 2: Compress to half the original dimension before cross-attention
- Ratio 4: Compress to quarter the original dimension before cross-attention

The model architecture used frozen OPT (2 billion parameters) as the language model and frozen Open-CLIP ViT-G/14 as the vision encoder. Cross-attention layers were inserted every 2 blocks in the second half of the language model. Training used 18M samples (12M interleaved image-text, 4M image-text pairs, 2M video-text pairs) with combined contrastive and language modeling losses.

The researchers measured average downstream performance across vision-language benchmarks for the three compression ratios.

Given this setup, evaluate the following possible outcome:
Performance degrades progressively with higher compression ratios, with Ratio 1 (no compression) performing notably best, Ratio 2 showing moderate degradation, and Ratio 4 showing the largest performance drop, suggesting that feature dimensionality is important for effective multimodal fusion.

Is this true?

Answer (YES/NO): NO